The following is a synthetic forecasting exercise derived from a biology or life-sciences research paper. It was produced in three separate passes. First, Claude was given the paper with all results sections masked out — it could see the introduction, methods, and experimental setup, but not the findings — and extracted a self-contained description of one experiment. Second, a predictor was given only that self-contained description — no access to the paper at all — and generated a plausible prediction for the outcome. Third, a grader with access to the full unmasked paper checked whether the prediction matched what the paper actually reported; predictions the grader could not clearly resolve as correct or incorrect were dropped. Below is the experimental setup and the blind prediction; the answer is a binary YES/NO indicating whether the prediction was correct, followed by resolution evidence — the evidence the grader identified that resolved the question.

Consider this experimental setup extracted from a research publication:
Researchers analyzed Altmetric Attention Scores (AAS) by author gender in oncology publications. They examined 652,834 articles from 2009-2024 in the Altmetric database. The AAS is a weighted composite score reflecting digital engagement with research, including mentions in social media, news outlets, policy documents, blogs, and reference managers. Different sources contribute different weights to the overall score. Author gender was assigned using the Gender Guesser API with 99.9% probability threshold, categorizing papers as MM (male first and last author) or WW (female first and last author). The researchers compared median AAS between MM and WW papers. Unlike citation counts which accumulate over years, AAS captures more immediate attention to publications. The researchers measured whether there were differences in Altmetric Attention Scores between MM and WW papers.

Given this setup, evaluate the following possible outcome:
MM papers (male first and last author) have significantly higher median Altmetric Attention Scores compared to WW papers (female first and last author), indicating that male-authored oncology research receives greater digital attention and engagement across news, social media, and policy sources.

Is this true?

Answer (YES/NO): YES